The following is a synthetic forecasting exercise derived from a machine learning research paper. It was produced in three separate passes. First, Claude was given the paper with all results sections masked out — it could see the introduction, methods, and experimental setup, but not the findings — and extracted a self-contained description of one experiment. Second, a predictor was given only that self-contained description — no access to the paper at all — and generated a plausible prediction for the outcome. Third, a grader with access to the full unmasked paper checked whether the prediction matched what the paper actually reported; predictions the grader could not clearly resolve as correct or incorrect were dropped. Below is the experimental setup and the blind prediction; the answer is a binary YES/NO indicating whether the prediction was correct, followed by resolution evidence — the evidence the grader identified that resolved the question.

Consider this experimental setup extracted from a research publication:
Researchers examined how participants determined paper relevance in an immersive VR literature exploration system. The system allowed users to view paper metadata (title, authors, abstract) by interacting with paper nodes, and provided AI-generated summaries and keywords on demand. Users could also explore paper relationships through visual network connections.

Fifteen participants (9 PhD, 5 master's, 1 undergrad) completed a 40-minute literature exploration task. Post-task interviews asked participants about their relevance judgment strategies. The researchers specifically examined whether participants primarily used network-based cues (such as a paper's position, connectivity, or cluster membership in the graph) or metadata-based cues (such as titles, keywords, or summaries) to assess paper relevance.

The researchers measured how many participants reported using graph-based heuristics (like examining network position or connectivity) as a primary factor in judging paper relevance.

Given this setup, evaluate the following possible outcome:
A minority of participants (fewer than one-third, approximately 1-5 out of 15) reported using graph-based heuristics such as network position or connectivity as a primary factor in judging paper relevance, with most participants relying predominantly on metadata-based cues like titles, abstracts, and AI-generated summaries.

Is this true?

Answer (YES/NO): YES